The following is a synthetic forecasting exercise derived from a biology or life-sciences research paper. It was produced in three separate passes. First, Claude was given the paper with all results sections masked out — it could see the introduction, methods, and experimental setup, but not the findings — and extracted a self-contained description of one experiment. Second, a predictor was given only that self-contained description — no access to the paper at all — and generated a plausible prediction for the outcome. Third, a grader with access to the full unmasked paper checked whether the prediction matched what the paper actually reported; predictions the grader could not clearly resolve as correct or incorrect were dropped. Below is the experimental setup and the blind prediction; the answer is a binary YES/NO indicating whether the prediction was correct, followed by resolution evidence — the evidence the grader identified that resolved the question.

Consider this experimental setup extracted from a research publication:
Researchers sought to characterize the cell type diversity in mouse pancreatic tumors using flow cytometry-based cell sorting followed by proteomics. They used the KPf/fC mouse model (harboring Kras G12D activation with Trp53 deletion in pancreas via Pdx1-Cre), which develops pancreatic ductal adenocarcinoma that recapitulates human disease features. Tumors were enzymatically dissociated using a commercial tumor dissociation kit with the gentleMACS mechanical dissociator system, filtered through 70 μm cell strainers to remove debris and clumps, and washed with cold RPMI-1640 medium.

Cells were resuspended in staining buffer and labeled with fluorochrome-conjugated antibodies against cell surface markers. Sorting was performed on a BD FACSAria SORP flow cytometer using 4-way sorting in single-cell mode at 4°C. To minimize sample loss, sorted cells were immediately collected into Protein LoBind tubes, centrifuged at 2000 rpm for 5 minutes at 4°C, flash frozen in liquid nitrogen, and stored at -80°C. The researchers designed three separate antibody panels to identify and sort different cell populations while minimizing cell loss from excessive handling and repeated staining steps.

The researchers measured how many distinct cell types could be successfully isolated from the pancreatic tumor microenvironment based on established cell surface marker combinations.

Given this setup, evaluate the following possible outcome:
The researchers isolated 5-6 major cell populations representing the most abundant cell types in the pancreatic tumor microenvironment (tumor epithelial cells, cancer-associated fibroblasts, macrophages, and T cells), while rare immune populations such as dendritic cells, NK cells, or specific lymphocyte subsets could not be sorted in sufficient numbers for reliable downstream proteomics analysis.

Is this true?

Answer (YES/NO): NO